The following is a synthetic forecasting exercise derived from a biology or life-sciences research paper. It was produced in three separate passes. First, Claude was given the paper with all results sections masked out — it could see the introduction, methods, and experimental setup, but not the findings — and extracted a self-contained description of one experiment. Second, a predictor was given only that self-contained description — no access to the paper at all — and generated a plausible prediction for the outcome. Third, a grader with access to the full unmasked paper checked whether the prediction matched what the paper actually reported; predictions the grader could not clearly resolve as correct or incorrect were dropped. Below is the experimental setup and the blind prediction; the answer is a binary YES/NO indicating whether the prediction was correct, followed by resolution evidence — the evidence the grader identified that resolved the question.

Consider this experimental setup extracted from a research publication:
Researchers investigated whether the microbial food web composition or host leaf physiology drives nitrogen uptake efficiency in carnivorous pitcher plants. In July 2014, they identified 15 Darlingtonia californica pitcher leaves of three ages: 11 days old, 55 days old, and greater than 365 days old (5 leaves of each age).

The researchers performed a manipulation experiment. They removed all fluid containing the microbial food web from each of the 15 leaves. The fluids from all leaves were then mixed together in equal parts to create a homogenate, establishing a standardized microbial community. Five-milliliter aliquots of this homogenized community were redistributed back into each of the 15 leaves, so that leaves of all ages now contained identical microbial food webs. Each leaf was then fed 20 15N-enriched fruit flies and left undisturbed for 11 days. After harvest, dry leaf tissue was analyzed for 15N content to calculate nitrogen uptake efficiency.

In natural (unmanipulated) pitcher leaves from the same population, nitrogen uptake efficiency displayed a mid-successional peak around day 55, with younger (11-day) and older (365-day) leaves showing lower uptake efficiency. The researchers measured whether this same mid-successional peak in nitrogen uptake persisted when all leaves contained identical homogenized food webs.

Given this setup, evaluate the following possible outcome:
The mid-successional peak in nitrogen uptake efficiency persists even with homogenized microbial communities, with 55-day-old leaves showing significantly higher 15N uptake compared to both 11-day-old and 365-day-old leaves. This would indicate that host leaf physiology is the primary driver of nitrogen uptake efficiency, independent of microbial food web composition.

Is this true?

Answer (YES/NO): NO